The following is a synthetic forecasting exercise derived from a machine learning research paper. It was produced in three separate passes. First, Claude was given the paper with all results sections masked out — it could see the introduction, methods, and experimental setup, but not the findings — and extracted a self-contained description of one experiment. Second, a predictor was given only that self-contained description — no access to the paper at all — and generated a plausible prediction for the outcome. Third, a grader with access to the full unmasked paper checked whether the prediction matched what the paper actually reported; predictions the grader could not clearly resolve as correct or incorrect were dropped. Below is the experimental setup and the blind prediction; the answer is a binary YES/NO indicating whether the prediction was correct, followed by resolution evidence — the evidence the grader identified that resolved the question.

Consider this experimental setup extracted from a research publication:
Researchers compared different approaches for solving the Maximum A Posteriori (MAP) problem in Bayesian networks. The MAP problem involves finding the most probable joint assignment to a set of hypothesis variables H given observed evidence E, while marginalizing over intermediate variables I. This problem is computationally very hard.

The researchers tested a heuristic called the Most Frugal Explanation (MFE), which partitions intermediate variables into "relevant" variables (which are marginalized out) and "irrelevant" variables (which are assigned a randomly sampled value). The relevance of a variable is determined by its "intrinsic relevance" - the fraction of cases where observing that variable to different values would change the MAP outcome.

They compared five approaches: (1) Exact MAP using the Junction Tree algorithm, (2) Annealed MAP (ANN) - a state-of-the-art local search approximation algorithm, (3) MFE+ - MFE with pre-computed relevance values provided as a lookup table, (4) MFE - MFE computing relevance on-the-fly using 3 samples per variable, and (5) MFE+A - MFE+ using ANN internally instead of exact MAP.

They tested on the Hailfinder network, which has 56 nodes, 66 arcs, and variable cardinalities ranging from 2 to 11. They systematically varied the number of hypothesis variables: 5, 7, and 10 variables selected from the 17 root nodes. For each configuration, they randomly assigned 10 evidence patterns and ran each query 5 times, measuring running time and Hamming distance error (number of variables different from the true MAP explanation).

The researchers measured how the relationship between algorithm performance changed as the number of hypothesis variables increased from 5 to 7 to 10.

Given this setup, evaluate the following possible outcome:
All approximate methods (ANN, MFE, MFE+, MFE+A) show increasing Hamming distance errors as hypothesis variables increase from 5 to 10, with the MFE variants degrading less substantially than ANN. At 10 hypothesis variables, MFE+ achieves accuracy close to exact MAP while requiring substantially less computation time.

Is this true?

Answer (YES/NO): NO